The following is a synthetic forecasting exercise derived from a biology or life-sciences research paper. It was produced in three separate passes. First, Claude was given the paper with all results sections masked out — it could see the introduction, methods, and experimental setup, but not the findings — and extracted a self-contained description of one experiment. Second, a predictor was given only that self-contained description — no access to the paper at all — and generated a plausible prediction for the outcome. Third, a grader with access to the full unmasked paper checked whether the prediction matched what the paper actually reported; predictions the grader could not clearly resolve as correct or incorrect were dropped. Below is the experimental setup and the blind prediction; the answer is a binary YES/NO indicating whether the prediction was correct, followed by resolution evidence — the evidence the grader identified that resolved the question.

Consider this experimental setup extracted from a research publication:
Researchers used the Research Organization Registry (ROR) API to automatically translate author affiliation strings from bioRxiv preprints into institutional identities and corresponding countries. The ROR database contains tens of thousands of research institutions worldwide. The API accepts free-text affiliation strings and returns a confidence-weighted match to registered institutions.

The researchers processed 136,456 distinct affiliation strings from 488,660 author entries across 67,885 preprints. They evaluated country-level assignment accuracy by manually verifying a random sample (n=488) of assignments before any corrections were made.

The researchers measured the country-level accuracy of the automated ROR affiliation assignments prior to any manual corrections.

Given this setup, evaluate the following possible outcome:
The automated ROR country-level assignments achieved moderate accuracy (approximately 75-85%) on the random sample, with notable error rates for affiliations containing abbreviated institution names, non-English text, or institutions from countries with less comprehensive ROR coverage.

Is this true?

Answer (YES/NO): NO